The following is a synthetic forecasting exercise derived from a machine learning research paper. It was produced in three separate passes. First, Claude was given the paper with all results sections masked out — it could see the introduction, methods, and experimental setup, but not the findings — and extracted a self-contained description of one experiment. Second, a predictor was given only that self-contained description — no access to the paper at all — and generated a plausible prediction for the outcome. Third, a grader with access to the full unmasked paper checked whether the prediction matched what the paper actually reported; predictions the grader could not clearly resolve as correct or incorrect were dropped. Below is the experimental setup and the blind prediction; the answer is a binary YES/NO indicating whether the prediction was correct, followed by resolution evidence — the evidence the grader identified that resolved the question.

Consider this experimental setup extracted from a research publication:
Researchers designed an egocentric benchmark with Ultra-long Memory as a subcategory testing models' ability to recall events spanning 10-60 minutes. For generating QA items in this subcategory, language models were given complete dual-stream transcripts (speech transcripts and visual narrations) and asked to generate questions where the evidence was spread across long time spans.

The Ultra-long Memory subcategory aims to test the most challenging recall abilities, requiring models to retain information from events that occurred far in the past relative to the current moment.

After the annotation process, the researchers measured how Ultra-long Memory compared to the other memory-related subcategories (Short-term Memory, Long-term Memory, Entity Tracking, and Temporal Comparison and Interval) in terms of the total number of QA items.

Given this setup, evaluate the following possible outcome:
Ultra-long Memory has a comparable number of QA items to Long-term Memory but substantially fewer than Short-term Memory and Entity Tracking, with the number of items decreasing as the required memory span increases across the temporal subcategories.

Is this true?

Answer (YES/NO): NO